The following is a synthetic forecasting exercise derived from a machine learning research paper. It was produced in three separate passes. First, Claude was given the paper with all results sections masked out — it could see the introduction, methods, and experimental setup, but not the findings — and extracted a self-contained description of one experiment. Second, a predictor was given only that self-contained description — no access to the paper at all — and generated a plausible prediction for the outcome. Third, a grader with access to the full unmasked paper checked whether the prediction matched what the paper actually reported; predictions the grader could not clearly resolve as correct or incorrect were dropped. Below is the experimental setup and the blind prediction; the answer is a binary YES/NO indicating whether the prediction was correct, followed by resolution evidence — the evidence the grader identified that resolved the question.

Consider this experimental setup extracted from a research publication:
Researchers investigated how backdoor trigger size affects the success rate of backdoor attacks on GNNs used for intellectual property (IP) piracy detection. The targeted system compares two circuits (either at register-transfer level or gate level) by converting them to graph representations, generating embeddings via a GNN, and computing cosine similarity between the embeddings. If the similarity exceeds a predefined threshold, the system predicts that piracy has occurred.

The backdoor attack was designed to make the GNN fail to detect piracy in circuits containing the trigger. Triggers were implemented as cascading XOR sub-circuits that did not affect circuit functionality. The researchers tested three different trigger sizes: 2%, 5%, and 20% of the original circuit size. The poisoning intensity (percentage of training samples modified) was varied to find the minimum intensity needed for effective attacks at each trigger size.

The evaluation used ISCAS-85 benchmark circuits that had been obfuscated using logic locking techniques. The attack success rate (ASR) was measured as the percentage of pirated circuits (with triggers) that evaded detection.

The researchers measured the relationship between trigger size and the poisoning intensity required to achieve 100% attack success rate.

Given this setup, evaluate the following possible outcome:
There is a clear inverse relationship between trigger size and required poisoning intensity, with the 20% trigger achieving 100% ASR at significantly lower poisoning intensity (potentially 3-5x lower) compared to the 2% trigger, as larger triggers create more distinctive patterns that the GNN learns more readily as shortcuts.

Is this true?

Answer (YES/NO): YES